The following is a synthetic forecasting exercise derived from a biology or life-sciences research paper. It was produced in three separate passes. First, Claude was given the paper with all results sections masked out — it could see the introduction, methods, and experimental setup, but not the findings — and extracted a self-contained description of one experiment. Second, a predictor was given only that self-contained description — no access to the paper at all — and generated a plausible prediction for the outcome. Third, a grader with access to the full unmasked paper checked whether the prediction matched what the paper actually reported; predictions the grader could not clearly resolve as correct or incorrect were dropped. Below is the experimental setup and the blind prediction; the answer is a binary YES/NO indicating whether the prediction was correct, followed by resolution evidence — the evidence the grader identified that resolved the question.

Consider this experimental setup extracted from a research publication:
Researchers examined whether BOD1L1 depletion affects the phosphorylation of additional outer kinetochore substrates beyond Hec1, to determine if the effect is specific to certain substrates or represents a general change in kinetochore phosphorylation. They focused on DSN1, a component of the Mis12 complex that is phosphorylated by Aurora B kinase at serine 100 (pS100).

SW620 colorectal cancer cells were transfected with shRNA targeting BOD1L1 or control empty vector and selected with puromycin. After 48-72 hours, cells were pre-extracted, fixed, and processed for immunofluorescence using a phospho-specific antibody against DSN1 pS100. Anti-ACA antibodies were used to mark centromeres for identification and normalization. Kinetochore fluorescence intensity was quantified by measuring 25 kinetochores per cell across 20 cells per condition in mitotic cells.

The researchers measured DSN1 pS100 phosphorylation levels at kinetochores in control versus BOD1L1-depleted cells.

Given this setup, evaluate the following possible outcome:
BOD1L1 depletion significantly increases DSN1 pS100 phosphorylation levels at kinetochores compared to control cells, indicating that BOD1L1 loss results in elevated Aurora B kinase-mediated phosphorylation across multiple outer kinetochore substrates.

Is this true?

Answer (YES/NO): NO